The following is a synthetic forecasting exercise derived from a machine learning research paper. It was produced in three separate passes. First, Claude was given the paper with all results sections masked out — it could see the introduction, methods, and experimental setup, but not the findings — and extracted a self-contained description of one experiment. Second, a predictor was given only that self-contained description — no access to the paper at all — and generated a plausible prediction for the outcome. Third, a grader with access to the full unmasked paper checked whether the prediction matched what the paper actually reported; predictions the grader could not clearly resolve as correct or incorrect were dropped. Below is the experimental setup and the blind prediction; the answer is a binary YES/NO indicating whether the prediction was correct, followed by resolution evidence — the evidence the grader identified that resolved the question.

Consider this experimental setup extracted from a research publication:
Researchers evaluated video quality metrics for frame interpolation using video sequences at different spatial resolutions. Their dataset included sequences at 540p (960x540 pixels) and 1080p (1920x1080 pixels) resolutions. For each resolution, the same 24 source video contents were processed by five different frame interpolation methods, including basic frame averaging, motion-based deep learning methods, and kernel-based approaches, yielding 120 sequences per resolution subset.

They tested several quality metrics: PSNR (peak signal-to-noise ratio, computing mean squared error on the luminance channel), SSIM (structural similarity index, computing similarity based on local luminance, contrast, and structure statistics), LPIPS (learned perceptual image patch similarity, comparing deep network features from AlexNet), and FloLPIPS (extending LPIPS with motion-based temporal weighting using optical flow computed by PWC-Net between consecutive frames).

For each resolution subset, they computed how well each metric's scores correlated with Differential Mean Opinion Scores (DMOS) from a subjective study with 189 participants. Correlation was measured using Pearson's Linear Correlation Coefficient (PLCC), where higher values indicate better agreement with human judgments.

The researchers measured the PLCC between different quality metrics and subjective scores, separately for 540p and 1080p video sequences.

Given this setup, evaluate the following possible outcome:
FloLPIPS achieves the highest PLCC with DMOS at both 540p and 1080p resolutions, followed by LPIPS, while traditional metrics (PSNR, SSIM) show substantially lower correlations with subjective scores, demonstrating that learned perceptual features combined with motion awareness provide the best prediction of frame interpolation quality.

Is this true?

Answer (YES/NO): NO